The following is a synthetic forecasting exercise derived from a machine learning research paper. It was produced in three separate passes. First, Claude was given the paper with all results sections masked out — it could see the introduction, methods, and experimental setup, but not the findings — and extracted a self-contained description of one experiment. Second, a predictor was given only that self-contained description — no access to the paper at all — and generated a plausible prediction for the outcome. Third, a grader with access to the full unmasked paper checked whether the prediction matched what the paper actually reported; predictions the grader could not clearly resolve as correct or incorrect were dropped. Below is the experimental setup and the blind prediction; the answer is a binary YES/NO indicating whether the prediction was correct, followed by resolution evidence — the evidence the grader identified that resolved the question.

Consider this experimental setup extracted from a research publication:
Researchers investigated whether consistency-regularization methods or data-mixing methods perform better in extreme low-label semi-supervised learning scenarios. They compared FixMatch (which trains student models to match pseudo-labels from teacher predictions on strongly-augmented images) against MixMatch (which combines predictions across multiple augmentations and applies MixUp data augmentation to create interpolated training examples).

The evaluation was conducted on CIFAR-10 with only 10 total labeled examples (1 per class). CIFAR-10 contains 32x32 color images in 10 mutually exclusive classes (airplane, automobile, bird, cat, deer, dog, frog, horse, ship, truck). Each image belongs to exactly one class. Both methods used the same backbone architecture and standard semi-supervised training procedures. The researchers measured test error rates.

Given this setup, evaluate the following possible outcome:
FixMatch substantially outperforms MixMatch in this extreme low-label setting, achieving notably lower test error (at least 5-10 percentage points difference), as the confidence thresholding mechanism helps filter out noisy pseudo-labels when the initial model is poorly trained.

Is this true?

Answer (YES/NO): YES